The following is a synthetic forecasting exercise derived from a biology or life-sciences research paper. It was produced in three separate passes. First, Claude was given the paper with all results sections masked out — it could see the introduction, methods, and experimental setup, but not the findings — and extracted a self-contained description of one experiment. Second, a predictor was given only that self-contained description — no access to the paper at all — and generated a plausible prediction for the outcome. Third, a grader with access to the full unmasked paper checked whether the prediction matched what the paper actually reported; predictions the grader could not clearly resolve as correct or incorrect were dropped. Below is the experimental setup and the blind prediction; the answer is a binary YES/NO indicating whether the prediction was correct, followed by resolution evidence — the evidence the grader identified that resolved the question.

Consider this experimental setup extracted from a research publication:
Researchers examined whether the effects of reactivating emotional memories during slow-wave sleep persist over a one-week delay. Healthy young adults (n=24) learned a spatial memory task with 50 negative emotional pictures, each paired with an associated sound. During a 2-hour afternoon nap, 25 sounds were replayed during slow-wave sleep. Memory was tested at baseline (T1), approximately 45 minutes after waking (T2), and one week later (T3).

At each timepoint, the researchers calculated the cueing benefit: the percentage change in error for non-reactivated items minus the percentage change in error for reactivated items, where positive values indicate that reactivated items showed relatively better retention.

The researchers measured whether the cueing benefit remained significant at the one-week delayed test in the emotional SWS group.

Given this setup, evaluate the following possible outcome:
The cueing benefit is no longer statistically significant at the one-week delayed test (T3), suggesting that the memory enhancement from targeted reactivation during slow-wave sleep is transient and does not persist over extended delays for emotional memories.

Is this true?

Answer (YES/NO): YES